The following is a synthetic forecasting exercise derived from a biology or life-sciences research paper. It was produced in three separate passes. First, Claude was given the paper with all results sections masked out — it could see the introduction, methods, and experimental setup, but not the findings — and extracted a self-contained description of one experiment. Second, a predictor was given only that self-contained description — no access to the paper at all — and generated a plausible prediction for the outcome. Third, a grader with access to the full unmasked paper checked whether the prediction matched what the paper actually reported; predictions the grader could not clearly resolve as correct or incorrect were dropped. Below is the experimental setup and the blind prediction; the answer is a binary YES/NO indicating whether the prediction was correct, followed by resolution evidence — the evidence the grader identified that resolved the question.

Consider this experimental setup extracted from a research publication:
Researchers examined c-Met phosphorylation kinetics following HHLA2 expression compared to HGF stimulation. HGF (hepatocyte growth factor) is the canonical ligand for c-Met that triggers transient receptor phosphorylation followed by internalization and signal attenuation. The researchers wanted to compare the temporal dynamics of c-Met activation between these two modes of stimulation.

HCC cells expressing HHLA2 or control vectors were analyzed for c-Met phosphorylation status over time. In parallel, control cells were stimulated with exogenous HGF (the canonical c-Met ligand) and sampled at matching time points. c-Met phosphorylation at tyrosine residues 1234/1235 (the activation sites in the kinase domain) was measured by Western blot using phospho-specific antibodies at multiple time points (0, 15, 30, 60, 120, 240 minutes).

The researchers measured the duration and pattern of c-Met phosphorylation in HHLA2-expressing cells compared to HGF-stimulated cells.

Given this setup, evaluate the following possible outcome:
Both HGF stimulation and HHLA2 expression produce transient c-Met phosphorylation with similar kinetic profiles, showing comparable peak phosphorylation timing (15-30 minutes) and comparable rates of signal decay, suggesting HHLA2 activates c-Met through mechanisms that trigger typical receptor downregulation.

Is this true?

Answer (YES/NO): NO